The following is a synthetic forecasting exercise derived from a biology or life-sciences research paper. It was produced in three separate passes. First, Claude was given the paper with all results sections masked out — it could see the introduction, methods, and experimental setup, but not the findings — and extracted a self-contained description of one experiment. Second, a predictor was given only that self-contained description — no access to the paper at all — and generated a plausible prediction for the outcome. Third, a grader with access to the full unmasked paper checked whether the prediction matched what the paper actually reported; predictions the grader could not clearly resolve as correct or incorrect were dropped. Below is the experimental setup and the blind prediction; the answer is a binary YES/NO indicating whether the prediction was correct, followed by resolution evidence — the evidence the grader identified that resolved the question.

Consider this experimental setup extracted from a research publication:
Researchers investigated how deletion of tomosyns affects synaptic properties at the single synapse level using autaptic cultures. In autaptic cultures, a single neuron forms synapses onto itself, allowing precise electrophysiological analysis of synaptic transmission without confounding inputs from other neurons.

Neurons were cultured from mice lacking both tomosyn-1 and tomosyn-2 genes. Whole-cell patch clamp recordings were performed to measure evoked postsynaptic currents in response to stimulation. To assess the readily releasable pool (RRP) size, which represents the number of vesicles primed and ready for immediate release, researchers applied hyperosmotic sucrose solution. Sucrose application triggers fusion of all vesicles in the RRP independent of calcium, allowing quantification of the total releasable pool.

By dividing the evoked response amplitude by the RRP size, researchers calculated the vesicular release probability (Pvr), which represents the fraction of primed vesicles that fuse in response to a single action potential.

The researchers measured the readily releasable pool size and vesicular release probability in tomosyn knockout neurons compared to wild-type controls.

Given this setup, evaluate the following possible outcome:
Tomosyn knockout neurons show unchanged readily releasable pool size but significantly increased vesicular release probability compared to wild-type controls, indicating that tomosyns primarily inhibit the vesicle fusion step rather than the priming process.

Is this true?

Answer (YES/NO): YES